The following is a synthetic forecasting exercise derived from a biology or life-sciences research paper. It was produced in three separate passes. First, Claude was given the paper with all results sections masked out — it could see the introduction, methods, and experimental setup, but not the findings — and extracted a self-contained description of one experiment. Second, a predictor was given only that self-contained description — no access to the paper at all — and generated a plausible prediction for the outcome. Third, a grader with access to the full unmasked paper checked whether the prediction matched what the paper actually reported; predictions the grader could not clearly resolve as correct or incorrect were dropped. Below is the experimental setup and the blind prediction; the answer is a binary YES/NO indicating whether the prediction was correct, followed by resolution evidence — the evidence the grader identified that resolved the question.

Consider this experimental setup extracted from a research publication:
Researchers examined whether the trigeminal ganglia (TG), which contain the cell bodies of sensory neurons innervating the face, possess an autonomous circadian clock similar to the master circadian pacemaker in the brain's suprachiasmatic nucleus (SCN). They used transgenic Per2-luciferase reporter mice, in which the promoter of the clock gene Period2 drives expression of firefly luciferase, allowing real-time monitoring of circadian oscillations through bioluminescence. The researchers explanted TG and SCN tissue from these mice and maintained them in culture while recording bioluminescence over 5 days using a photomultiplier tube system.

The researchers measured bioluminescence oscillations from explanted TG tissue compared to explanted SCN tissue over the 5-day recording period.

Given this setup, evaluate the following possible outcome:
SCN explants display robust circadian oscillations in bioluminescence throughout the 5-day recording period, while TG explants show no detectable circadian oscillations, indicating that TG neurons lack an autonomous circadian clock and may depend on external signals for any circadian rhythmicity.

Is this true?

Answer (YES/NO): NO